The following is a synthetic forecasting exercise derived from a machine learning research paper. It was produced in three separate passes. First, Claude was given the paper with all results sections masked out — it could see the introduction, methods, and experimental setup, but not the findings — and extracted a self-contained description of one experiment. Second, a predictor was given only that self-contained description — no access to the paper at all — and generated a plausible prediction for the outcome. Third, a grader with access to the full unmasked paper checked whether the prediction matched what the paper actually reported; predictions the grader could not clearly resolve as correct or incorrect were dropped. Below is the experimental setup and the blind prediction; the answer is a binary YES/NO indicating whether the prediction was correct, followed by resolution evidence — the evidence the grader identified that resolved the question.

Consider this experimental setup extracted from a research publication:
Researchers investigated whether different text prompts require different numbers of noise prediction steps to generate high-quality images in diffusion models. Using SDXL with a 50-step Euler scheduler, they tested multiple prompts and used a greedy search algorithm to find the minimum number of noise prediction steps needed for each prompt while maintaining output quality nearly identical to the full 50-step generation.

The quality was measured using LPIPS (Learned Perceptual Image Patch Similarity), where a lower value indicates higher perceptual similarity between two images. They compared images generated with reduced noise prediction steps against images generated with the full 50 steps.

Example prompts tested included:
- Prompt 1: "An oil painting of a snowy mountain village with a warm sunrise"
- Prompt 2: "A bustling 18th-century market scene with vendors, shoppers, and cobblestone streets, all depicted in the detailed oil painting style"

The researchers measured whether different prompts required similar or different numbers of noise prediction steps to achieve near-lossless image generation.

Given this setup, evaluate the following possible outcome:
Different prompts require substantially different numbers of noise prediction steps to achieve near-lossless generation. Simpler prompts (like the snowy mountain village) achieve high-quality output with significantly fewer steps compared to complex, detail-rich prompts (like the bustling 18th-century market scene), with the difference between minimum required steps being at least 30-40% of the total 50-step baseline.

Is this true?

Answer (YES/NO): NO